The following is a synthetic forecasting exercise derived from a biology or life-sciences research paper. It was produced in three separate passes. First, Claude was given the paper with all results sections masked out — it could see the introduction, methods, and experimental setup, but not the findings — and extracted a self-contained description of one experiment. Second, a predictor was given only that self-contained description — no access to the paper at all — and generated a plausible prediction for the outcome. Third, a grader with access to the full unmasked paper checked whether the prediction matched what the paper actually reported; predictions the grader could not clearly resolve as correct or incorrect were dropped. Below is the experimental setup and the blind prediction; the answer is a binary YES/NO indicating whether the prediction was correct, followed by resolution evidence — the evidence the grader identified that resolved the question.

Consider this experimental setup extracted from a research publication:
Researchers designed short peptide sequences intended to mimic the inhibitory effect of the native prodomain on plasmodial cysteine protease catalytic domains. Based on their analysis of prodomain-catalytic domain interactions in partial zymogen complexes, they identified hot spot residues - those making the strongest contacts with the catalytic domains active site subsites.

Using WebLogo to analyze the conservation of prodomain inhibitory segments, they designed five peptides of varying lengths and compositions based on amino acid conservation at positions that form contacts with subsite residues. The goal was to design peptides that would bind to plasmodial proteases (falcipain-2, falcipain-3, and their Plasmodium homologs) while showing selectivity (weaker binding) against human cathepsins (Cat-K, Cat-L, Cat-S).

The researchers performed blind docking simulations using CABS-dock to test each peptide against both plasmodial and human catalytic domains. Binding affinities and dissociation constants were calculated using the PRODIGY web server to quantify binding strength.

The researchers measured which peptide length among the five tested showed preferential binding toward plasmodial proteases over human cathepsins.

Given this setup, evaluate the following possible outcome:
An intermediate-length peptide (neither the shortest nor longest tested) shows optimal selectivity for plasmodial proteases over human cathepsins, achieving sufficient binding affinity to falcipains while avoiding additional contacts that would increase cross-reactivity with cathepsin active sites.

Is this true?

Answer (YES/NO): YES